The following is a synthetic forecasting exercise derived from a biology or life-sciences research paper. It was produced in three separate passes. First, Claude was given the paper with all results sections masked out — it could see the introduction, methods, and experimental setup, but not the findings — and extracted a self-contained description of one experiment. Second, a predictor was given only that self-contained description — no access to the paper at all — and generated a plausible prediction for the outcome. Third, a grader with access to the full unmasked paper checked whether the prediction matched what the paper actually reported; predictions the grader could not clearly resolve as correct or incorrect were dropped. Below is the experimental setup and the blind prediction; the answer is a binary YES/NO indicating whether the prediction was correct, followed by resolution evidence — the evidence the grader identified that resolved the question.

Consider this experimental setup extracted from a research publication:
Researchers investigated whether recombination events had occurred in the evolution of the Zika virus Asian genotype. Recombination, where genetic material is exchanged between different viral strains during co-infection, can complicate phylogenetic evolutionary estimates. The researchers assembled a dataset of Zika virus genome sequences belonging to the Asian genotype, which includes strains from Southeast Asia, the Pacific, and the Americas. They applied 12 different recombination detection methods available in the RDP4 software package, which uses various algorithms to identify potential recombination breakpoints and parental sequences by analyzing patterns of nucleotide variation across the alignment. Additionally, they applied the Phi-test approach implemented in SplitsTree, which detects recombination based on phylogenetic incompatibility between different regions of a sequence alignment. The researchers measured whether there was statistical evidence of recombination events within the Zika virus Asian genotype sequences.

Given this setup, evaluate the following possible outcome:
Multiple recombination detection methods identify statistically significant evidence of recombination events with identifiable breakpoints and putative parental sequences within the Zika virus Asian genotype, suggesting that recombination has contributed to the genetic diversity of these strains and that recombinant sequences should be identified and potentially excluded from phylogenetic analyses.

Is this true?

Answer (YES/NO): NO